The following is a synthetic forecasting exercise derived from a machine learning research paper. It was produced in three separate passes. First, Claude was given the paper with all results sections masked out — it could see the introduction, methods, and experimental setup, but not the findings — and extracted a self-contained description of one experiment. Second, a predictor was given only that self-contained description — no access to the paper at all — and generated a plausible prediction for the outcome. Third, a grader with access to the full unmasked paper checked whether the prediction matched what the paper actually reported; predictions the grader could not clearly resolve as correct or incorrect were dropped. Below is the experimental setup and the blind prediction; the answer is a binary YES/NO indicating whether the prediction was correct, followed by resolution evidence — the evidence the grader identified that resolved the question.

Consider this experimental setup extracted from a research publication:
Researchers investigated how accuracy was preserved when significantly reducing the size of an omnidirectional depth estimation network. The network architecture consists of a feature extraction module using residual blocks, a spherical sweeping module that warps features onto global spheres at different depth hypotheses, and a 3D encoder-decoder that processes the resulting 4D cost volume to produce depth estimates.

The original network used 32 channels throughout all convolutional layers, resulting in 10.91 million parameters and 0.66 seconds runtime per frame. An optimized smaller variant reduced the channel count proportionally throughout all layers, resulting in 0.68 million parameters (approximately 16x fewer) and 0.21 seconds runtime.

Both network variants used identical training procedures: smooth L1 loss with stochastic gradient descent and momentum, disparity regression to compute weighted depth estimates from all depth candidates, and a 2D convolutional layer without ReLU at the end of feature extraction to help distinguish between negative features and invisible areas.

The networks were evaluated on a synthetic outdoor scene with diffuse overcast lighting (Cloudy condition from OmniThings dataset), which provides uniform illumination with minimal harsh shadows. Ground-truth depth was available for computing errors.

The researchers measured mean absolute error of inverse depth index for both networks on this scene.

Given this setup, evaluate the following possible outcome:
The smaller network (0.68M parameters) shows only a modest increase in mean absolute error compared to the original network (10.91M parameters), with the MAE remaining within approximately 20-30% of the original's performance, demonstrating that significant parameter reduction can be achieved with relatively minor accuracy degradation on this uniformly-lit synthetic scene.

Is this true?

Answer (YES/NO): NO